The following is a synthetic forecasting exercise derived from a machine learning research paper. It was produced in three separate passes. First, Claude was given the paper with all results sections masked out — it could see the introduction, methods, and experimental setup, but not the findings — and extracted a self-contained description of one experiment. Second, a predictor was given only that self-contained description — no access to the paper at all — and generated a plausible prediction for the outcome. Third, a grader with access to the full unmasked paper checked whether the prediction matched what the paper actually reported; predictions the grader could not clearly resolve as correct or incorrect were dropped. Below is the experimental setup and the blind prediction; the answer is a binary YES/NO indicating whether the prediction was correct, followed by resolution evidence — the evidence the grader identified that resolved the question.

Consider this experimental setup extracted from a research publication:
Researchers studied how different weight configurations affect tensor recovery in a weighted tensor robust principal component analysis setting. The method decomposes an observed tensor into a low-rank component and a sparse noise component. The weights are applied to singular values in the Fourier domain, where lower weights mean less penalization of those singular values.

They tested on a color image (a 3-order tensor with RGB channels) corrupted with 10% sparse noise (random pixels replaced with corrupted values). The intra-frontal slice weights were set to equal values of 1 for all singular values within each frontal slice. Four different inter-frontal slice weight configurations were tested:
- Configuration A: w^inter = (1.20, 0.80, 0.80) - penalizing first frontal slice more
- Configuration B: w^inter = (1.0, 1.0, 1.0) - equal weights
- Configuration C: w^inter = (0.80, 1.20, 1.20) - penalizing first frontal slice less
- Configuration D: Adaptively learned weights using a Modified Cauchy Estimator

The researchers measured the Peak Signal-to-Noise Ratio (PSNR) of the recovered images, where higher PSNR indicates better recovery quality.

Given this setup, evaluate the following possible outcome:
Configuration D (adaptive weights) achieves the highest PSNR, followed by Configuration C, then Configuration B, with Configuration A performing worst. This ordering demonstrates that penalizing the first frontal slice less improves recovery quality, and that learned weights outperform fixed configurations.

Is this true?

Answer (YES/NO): YES